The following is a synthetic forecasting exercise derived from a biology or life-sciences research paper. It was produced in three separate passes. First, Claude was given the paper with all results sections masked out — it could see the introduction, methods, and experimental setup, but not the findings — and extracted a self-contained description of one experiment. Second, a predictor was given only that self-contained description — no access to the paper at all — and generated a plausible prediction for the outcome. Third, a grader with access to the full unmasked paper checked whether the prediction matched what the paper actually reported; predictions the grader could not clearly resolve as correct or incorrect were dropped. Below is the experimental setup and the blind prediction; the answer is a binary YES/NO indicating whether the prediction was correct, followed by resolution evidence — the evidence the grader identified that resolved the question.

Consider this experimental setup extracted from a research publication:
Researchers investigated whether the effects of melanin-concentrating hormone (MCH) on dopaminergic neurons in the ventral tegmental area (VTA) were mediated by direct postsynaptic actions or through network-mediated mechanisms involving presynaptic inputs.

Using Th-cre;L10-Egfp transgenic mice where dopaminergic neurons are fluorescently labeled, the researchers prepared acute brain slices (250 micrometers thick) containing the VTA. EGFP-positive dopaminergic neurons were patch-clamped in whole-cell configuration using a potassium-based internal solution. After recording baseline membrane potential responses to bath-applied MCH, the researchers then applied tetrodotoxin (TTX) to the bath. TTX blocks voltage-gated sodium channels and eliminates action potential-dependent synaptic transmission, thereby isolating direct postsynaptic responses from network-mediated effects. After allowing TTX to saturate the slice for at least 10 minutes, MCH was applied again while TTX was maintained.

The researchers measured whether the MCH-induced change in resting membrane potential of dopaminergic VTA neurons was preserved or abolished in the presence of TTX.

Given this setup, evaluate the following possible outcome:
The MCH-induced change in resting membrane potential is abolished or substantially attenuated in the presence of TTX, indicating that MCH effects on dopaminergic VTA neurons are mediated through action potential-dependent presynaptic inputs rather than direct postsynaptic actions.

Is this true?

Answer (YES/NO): NO